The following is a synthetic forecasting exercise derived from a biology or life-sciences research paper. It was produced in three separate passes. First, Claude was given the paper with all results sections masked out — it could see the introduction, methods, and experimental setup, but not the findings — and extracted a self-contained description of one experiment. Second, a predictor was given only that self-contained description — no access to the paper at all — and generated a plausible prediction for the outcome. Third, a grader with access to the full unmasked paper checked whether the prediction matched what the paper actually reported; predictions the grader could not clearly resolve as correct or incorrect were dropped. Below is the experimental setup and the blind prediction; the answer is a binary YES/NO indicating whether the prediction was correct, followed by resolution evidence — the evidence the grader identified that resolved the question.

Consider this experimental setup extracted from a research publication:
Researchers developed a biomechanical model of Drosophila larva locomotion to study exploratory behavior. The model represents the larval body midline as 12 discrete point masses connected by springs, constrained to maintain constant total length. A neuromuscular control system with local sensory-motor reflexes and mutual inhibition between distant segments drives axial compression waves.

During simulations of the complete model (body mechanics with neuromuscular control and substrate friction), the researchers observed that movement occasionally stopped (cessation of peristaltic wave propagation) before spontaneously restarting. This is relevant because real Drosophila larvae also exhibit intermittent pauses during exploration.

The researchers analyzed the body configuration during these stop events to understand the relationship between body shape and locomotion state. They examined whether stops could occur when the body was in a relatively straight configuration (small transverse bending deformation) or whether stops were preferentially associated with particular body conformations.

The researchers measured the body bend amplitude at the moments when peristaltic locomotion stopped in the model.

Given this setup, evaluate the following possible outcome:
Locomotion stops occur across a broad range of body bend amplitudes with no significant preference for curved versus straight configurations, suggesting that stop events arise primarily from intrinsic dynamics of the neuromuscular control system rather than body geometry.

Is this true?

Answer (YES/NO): NO